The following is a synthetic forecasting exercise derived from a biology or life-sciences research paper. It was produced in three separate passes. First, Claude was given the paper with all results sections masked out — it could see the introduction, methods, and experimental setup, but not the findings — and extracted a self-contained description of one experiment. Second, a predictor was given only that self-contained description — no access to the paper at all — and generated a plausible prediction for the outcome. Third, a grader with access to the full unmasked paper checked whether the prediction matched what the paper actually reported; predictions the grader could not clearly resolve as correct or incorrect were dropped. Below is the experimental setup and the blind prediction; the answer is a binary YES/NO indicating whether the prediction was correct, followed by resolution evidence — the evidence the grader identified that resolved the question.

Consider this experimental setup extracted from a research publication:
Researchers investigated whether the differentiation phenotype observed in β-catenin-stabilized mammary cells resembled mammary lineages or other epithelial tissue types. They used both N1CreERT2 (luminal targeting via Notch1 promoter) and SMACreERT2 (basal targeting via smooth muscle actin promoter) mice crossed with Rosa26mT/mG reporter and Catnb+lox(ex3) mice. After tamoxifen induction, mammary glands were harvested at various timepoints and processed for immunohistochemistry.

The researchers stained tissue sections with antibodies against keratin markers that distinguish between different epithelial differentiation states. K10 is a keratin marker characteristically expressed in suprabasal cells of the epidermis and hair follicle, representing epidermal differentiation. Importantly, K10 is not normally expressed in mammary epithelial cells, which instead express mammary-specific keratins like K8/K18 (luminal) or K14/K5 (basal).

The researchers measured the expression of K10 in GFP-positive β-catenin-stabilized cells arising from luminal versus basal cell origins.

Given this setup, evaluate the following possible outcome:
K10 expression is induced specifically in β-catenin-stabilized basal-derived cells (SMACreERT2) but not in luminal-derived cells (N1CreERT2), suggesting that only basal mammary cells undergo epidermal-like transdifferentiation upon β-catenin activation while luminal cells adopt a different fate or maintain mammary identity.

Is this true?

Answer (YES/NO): NO